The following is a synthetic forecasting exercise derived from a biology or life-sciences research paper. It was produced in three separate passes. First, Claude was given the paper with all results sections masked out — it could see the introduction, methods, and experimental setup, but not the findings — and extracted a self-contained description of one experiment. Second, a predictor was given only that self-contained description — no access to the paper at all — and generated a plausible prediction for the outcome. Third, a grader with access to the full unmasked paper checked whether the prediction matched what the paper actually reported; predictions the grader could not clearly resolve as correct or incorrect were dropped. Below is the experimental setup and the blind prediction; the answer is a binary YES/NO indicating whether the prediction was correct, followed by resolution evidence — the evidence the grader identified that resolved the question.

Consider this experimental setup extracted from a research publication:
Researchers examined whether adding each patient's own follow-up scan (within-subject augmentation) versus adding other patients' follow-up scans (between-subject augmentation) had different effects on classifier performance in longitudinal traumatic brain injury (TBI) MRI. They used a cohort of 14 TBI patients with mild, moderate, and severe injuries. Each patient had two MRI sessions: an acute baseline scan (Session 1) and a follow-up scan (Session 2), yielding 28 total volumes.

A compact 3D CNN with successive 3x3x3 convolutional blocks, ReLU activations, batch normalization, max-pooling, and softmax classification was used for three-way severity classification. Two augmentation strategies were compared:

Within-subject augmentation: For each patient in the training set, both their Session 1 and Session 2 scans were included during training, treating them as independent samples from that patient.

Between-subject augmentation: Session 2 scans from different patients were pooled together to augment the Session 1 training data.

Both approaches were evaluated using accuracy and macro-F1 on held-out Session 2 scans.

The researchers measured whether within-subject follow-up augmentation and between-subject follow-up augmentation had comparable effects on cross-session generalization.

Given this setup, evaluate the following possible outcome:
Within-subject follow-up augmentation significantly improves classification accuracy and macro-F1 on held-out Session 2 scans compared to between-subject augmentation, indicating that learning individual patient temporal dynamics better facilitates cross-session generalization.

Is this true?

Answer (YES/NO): NO